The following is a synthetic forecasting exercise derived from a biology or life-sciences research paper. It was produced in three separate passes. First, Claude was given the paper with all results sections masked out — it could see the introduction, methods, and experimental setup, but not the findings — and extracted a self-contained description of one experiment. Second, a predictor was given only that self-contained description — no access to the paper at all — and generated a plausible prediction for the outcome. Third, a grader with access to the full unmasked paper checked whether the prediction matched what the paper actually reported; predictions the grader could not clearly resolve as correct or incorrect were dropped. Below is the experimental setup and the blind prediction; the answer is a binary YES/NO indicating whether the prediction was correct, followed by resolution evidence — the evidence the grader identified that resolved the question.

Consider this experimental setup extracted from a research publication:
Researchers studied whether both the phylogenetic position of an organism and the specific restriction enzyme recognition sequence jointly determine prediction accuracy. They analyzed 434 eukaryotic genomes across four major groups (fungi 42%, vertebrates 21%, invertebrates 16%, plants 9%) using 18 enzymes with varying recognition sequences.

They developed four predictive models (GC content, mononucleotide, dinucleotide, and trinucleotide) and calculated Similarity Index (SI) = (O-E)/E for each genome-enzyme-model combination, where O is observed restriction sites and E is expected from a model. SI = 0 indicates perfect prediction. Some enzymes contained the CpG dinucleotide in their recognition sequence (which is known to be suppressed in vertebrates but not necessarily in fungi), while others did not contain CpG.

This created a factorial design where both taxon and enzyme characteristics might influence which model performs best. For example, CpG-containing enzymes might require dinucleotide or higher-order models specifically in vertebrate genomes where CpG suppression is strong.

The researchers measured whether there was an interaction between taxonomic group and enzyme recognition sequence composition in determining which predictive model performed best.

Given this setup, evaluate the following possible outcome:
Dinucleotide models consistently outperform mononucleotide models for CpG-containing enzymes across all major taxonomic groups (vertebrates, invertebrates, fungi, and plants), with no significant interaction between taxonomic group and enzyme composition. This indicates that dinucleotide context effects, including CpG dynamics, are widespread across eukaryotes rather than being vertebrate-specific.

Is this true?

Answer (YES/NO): NO